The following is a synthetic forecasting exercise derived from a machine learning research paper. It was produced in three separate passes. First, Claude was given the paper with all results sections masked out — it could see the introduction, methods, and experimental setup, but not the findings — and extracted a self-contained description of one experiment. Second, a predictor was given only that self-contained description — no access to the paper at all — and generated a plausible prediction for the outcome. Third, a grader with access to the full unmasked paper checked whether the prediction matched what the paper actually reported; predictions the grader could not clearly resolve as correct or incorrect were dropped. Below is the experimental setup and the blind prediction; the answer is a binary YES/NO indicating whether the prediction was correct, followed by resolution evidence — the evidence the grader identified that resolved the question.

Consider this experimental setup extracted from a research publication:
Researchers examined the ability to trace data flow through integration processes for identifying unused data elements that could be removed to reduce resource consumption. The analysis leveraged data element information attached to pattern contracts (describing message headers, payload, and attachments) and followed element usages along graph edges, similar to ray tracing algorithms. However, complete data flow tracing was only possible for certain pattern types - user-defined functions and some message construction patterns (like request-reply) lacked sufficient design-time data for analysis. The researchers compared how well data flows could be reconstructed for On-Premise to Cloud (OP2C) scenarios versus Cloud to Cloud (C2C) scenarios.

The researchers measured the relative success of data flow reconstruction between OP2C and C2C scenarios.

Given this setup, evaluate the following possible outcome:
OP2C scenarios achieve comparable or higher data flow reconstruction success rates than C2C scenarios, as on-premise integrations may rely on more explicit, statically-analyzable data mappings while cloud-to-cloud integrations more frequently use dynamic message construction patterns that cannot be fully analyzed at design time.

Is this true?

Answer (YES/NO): YES